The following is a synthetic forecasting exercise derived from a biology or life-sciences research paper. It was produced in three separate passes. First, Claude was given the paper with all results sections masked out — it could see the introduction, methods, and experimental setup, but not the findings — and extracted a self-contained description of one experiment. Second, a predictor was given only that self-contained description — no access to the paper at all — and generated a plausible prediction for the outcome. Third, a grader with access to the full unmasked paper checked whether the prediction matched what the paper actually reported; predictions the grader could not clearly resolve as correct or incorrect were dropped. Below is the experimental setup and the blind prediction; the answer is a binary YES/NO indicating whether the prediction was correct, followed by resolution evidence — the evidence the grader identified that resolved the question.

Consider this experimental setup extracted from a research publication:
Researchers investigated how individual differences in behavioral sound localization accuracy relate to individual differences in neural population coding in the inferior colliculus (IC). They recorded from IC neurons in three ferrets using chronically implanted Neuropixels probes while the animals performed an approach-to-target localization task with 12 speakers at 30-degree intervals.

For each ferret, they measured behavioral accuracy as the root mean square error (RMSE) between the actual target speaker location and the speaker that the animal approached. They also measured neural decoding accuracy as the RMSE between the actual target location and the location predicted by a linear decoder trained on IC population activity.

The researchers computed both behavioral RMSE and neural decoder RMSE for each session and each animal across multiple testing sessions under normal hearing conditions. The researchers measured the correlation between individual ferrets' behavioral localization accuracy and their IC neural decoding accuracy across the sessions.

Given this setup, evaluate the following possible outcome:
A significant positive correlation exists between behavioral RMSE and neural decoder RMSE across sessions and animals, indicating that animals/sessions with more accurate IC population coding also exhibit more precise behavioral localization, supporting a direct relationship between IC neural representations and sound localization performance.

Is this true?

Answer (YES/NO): YES